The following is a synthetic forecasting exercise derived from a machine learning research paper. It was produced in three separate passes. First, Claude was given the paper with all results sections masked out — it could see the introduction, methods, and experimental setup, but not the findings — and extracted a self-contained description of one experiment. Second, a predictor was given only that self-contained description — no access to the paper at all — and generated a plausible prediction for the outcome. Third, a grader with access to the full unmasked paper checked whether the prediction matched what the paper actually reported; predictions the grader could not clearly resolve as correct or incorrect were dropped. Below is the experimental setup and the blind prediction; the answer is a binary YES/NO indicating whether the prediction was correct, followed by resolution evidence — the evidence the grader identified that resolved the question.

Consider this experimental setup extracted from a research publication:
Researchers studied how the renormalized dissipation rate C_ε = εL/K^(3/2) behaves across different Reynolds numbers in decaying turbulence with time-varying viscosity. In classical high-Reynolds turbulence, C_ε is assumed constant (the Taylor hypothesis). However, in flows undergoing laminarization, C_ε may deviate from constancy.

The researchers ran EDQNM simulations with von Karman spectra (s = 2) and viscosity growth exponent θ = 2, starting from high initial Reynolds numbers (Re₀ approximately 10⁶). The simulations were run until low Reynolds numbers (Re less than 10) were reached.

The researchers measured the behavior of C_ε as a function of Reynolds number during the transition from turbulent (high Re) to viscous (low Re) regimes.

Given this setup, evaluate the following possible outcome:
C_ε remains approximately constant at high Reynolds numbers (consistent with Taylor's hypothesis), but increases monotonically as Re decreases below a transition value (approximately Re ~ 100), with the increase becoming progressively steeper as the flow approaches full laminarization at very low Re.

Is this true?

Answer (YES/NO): NO